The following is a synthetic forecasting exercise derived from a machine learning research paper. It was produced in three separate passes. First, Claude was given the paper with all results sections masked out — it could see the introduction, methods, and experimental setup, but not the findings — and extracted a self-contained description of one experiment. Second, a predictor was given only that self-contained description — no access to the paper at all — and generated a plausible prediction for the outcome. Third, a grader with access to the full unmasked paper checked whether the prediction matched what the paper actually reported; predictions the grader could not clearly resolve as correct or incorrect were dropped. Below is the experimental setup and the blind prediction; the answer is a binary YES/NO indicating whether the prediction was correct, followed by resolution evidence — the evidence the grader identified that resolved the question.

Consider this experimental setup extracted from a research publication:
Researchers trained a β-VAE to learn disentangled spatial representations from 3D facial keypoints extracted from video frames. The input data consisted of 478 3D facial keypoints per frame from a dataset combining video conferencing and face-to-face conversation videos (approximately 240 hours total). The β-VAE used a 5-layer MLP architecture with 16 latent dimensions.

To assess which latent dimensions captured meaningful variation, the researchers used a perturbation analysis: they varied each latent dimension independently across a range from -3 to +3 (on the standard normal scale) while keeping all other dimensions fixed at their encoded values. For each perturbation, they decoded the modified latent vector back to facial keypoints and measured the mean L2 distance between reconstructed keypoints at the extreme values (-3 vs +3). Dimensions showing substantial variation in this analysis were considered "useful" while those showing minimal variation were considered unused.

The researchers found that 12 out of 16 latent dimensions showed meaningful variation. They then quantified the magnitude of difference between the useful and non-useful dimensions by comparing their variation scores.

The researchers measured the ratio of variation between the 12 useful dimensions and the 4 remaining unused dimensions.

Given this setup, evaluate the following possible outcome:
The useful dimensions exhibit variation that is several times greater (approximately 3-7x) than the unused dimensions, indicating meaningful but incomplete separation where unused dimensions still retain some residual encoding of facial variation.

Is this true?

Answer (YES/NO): NO